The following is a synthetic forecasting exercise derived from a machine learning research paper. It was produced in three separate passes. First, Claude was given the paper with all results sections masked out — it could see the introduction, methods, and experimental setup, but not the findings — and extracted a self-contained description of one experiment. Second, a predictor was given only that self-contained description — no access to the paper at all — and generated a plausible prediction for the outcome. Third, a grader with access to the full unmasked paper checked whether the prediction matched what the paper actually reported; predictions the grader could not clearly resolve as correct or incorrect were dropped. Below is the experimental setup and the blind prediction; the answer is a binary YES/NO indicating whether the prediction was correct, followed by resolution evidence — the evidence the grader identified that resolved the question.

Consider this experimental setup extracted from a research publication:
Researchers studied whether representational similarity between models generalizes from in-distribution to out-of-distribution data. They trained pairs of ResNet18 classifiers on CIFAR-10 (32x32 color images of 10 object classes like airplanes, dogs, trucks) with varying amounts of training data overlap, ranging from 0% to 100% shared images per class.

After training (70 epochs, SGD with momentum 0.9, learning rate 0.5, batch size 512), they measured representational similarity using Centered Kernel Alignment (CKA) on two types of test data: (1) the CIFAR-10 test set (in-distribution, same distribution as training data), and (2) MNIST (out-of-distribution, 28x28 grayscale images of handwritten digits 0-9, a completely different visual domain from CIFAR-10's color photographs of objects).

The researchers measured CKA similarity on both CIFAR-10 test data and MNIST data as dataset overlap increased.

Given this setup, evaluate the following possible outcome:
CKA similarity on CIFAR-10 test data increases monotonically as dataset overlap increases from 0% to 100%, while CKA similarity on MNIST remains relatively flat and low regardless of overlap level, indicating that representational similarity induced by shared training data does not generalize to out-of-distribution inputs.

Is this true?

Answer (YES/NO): NO